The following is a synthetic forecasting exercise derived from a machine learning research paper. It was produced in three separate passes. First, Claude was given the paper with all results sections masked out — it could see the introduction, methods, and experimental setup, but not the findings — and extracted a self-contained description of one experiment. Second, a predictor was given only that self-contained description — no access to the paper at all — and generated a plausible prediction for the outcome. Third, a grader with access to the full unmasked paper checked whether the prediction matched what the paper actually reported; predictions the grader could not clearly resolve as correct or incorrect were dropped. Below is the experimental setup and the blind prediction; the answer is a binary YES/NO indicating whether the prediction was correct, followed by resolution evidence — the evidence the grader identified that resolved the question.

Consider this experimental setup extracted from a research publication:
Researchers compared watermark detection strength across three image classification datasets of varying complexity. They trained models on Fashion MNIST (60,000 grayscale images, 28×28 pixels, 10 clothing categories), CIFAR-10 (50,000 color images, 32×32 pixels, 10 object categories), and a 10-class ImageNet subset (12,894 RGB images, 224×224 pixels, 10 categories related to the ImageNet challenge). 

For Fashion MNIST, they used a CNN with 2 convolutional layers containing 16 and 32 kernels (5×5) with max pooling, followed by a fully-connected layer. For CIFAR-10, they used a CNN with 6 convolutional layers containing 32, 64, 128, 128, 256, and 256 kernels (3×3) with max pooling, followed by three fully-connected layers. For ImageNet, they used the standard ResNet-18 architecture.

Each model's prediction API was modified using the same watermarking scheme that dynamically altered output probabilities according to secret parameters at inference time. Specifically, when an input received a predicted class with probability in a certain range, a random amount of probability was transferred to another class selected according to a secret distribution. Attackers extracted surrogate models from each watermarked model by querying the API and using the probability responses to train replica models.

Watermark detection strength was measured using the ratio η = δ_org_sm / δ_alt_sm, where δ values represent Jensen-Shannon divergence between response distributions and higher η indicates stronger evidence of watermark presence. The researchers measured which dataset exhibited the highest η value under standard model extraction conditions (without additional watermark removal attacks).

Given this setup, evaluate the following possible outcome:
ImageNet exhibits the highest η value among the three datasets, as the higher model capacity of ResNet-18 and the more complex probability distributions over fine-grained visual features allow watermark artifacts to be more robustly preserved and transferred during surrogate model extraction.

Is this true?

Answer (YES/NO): NO